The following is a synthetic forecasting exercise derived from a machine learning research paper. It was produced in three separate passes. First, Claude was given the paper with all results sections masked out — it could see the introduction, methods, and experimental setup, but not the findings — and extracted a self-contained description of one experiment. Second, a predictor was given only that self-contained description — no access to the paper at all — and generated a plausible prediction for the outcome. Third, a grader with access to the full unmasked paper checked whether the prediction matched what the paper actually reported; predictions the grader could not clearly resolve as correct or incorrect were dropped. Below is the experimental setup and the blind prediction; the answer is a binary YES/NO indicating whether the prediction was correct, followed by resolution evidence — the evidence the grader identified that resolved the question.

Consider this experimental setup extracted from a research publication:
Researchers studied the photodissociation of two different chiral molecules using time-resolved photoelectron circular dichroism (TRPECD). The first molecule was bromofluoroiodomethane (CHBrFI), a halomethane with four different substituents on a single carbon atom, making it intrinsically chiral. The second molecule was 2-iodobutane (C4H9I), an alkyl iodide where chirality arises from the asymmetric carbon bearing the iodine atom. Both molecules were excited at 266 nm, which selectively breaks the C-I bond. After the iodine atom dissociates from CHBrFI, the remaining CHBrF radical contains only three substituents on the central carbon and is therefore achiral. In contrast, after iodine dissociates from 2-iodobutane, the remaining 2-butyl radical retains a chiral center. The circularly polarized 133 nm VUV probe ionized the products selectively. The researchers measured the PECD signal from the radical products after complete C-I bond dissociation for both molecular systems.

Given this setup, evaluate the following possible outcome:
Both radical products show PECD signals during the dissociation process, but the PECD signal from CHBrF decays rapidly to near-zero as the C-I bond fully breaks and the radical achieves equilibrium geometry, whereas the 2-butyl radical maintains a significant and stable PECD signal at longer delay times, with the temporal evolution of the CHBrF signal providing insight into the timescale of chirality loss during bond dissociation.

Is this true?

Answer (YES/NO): NO